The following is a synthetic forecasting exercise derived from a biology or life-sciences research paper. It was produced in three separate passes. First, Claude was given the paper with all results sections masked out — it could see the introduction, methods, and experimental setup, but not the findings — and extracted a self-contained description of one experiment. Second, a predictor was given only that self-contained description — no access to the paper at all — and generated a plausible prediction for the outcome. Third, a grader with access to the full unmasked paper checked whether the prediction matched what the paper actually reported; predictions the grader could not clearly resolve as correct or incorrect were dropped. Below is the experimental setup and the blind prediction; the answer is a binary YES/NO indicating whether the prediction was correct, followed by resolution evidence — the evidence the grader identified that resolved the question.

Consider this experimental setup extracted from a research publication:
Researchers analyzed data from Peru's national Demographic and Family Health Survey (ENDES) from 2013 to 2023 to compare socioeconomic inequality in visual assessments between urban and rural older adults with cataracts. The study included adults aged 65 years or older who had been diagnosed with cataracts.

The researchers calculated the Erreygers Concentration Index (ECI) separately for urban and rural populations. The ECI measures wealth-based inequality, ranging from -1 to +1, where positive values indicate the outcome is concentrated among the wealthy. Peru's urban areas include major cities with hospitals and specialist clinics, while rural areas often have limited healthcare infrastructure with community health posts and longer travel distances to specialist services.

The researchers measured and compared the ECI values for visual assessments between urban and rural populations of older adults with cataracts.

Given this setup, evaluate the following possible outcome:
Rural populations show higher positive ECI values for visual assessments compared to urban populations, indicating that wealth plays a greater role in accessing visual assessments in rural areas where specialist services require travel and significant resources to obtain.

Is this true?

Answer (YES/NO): NO